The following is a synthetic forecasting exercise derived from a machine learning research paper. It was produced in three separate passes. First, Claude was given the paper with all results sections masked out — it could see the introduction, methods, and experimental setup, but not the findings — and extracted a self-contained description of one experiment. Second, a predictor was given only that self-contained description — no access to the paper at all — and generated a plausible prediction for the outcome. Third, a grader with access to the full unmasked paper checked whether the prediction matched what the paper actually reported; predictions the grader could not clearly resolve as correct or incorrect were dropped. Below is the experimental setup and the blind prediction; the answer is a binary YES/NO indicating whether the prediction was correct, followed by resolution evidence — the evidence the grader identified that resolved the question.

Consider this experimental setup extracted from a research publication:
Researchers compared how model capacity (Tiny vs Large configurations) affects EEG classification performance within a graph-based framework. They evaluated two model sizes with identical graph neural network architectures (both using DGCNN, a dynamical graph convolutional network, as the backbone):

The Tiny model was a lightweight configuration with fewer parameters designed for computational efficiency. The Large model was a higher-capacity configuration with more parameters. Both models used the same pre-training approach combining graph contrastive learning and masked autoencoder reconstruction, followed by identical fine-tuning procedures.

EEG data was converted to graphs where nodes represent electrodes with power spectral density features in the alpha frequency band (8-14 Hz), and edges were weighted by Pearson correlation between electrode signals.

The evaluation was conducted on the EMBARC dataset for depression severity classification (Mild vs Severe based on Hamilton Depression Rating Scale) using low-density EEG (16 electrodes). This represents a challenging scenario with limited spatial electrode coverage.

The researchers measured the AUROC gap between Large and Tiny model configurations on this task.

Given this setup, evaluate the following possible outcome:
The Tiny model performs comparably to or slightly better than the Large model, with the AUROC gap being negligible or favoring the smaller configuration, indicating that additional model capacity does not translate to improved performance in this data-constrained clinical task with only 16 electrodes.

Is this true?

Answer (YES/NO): NO